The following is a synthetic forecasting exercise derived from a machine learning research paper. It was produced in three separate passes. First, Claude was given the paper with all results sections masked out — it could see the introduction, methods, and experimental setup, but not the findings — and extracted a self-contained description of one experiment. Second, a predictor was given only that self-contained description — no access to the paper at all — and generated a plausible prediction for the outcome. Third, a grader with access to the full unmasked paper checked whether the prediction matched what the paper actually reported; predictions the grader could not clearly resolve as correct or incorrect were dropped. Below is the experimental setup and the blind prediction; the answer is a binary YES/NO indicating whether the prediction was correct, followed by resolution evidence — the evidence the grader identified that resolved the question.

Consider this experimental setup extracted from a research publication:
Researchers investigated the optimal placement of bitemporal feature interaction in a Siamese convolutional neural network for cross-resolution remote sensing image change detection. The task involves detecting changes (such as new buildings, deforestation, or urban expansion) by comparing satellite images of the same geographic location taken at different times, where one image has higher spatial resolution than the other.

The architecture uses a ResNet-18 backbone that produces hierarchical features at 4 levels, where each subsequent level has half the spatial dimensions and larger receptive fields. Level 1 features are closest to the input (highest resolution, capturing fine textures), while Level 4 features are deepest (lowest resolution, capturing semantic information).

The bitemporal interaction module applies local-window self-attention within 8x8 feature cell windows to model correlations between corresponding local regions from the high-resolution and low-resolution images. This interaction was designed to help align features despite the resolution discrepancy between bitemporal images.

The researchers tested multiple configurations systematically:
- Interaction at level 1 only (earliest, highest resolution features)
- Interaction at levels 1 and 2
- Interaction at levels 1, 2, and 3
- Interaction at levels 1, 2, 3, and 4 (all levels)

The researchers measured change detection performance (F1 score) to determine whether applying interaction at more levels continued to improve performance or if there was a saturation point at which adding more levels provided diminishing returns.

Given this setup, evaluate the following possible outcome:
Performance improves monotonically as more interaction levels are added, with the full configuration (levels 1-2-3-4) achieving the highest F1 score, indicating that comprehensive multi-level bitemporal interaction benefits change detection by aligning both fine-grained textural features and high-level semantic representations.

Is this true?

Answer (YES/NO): NO